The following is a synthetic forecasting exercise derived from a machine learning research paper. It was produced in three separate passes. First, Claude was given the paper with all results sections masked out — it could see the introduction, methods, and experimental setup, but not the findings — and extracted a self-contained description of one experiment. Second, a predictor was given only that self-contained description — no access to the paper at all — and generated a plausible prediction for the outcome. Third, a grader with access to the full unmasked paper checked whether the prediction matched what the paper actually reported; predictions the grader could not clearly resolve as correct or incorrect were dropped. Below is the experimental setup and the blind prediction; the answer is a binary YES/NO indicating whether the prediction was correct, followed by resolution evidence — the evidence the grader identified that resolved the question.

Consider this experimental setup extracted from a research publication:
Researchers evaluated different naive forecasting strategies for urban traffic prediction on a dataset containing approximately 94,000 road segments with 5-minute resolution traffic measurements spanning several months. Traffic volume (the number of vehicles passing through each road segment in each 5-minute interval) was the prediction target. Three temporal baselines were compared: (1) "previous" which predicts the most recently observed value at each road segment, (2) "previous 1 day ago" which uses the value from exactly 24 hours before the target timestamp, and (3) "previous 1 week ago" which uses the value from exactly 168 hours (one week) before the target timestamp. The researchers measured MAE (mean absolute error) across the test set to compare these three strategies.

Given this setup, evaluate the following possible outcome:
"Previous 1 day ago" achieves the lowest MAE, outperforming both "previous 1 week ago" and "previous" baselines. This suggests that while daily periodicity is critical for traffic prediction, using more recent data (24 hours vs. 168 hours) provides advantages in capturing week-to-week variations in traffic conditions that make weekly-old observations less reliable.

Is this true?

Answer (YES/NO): NO